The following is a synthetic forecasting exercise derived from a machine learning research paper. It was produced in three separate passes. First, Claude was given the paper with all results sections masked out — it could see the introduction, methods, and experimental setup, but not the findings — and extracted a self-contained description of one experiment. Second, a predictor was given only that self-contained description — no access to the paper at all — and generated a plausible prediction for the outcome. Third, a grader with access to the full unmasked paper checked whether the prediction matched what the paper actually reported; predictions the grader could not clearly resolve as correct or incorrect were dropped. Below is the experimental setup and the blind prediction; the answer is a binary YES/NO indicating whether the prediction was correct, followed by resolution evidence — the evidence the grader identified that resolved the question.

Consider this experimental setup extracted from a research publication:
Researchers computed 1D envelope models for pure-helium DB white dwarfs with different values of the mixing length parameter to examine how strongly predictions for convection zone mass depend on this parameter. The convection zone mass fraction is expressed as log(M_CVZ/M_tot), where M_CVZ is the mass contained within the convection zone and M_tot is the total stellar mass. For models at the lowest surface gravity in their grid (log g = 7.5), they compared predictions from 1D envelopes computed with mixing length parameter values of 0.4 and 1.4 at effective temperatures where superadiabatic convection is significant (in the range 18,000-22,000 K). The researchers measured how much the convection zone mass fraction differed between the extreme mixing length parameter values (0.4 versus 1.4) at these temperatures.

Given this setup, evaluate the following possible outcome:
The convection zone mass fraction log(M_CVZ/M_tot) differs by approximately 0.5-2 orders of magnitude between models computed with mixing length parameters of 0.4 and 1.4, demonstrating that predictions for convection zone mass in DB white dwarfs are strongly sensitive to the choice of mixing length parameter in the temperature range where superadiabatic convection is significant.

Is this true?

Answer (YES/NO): NO